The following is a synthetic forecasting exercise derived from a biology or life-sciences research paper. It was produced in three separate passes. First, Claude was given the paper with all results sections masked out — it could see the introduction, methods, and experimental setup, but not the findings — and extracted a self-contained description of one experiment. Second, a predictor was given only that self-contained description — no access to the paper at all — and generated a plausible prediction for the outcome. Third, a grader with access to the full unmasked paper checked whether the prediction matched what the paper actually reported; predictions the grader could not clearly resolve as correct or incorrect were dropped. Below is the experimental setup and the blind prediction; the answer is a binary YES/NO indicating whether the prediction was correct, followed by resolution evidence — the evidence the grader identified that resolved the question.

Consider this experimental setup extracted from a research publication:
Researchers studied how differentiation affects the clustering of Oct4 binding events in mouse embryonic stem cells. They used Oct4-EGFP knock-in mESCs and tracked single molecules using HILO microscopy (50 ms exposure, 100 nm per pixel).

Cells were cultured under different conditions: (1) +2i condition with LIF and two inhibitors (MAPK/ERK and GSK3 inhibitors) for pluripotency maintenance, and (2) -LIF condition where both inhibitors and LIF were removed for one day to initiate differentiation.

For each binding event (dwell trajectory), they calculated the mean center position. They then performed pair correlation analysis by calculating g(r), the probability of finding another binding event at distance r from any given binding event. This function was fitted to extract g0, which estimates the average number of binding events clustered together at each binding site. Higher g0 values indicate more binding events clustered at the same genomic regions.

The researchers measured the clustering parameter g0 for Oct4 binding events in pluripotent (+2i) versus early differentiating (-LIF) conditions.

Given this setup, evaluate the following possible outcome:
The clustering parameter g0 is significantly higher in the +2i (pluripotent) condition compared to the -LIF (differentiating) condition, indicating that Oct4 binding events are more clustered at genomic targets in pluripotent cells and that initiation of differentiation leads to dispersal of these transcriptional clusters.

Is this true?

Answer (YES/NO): NO